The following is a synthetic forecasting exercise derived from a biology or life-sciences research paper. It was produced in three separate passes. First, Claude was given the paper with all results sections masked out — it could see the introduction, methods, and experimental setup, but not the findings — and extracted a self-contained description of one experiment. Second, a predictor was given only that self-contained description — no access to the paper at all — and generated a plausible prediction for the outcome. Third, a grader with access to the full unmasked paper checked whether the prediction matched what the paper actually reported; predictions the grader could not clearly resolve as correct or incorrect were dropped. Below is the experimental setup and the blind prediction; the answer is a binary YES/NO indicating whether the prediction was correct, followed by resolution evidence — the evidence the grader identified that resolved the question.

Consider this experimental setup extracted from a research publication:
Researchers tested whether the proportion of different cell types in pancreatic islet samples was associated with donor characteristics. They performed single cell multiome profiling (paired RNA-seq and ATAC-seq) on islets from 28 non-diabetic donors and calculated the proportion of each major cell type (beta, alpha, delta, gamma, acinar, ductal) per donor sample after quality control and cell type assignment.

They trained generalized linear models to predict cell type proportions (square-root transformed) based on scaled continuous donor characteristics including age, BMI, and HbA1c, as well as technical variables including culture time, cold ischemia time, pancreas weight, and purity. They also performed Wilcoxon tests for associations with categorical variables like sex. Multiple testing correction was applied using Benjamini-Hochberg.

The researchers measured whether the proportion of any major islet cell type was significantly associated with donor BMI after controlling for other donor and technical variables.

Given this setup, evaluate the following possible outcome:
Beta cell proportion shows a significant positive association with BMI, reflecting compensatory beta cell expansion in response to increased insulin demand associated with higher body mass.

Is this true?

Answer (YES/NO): NO